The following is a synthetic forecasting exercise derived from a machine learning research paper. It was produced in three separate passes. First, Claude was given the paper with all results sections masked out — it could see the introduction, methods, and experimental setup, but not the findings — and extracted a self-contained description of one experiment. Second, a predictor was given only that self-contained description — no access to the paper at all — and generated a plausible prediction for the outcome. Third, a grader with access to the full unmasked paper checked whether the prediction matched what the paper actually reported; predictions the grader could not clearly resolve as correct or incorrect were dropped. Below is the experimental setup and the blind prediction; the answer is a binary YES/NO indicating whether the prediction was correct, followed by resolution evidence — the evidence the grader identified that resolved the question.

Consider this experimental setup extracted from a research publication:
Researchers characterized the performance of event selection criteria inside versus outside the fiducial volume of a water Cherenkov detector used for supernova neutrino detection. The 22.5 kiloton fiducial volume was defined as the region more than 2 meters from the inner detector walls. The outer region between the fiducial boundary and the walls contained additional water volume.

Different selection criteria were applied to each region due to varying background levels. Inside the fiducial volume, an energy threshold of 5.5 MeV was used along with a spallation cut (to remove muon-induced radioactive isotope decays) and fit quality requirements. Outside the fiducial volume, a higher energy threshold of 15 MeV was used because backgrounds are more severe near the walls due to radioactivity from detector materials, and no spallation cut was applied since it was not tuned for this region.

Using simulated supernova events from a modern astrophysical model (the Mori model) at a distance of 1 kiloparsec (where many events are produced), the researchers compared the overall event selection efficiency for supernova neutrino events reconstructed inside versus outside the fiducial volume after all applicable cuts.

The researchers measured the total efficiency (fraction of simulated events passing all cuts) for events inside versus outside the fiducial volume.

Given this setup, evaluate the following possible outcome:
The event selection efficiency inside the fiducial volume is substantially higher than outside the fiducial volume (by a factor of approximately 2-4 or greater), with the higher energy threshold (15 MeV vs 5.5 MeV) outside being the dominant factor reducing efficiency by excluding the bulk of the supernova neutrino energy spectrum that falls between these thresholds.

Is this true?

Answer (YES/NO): YES